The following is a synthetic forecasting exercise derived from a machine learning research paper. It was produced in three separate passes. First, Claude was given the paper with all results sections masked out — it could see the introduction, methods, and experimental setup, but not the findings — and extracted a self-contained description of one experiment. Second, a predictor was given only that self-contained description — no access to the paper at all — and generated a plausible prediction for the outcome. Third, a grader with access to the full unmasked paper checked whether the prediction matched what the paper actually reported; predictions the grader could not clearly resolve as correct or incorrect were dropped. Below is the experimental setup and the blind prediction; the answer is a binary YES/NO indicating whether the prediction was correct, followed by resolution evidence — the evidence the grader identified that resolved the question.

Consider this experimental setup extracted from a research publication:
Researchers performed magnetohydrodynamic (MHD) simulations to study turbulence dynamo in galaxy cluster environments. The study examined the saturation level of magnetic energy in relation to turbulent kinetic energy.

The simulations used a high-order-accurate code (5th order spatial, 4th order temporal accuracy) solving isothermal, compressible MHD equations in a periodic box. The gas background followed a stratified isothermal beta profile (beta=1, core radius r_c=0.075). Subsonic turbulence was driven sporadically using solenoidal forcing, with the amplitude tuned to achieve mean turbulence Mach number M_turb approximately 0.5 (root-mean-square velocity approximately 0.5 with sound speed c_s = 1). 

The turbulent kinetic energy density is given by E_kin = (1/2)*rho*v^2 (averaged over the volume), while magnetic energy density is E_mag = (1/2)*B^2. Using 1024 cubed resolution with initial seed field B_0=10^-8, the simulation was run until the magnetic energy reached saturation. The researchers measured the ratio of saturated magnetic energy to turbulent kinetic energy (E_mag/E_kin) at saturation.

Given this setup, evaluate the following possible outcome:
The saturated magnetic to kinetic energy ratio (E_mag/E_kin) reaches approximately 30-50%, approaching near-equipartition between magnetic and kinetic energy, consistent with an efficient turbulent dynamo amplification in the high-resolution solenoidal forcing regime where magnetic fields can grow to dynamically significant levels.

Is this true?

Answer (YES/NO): NO